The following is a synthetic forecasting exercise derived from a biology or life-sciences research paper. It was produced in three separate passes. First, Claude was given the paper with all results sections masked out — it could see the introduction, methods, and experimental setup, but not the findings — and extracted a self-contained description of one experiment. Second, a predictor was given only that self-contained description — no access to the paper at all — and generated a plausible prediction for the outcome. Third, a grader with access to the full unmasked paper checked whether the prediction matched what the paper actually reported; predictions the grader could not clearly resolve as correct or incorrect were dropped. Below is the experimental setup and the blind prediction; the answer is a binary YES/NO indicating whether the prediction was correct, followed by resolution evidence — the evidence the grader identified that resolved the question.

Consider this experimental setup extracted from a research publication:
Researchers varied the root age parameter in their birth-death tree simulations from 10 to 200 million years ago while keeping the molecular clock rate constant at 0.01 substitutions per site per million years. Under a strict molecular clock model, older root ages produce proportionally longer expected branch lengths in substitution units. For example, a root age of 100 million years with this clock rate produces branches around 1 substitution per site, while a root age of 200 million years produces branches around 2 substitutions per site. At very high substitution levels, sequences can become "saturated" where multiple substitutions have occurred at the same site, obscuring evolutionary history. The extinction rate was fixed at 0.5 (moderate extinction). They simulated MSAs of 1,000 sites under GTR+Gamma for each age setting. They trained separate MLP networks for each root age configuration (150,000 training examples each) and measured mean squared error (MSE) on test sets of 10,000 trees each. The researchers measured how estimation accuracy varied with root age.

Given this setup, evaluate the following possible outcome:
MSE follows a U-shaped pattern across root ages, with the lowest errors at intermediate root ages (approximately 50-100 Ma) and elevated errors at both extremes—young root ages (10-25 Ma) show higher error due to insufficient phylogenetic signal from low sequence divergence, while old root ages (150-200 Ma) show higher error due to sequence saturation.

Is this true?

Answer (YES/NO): YES